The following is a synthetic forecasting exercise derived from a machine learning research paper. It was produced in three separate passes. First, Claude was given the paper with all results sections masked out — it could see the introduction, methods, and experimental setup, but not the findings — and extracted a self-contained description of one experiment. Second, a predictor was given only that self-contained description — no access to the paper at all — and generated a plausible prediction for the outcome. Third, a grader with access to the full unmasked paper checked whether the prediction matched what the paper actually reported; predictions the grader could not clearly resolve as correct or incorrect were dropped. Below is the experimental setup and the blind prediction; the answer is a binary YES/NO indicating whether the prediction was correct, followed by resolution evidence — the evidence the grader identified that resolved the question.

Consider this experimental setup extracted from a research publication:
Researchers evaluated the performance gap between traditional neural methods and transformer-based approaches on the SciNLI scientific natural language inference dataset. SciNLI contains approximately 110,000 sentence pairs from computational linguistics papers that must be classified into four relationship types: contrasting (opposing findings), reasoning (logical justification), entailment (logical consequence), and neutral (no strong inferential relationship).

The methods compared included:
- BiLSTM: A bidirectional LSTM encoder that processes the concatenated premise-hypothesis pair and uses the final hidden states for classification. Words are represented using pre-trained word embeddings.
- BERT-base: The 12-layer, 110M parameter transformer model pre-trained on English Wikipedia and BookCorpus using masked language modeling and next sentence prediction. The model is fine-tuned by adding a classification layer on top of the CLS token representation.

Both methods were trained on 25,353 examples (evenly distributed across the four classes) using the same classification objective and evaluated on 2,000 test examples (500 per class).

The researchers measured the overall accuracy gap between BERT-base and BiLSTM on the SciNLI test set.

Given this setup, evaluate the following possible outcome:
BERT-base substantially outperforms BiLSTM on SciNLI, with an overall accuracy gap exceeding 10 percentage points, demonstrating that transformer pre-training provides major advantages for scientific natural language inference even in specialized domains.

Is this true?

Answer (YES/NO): YES